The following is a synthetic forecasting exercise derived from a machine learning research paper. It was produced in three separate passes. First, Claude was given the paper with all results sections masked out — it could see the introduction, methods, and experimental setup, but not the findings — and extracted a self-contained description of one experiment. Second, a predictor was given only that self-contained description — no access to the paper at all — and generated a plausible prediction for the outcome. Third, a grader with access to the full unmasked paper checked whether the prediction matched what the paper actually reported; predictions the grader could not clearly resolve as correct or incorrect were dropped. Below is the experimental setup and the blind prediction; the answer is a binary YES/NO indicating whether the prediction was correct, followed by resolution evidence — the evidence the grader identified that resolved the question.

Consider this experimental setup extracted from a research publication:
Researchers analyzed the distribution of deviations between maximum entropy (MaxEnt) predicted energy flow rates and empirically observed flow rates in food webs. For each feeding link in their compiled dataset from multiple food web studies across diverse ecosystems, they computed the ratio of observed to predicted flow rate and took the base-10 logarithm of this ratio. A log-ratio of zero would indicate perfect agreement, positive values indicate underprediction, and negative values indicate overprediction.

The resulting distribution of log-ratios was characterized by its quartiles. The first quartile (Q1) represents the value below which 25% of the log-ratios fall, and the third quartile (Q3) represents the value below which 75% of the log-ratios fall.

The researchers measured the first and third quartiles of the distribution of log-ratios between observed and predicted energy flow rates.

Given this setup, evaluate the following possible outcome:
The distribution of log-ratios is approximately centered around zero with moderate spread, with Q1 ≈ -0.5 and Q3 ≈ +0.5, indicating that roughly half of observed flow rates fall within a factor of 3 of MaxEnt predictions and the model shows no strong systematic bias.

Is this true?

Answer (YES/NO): NO